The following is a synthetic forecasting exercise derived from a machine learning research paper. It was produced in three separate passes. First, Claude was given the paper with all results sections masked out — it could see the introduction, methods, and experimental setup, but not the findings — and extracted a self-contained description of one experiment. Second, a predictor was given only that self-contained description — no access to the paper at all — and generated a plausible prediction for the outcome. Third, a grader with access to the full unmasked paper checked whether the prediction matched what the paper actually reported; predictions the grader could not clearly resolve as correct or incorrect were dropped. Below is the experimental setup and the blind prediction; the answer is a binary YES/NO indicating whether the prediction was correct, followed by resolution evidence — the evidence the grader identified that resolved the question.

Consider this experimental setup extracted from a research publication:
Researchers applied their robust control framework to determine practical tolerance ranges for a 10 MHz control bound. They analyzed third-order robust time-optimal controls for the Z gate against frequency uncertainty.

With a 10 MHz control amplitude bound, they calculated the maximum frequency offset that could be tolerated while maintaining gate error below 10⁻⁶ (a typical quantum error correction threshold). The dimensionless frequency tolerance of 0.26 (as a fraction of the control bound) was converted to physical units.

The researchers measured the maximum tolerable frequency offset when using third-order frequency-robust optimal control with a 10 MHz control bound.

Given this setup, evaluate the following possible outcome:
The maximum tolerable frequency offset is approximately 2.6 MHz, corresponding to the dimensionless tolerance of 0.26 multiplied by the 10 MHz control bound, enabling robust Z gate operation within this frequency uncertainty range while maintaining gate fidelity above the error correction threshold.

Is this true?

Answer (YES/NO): YES